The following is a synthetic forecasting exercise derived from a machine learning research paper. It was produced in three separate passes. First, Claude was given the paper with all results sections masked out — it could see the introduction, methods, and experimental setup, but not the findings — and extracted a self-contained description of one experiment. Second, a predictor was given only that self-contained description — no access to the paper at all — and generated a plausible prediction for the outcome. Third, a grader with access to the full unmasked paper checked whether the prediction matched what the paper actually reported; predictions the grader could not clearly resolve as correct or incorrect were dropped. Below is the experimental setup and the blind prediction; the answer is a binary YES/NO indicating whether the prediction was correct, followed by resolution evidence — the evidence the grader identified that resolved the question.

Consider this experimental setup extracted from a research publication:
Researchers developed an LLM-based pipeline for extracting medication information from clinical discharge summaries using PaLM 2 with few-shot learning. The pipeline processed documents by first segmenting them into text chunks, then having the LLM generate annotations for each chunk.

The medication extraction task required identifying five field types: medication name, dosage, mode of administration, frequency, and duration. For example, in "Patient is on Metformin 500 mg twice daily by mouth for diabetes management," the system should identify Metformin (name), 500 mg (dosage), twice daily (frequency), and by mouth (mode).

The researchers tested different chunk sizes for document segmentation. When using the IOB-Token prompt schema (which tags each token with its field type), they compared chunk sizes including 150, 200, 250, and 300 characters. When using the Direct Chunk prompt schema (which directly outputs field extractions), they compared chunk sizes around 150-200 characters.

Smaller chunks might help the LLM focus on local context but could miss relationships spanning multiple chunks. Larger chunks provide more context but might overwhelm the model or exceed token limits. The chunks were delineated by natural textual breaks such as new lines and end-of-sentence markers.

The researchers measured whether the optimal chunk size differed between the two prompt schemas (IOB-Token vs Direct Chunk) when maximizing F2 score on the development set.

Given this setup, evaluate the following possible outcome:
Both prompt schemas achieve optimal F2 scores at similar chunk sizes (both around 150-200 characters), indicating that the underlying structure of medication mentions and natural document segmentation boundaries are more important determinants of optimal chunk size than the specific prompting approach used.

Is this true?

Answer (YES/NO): NO